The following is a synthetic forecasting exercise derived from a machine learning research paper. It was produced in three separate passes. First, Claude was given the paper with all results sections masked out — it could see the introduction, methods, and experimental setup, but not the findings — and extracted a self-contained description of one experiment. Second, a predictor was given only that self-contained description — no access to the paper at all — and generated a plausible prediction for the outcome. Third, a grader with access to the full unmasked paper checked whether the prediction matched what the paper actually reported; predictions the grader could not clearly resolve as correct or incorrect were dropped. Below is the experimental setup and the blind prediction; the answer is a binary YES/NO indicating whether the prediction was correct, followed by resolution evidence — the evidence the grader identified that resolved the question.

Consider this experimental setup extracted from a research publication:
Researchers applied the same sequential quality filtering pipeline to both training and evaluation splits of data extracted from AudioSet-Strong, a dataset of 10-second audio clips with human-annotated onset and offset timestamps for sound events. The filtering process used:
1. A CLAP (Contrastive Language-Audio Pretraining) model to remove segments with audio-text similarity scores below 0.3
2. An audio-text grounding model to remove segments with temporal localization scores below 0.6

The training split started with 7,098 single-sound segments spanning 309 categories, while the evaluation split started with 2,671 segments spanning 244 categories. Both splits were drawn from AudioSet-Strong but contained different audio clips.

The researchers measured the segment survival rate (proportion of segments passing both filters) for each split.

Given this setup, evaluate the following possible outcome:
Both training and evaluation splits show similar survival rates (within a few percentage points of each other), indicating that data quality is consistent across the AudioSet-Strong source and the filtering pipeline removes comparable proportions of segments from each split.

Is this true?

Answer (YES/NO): YES